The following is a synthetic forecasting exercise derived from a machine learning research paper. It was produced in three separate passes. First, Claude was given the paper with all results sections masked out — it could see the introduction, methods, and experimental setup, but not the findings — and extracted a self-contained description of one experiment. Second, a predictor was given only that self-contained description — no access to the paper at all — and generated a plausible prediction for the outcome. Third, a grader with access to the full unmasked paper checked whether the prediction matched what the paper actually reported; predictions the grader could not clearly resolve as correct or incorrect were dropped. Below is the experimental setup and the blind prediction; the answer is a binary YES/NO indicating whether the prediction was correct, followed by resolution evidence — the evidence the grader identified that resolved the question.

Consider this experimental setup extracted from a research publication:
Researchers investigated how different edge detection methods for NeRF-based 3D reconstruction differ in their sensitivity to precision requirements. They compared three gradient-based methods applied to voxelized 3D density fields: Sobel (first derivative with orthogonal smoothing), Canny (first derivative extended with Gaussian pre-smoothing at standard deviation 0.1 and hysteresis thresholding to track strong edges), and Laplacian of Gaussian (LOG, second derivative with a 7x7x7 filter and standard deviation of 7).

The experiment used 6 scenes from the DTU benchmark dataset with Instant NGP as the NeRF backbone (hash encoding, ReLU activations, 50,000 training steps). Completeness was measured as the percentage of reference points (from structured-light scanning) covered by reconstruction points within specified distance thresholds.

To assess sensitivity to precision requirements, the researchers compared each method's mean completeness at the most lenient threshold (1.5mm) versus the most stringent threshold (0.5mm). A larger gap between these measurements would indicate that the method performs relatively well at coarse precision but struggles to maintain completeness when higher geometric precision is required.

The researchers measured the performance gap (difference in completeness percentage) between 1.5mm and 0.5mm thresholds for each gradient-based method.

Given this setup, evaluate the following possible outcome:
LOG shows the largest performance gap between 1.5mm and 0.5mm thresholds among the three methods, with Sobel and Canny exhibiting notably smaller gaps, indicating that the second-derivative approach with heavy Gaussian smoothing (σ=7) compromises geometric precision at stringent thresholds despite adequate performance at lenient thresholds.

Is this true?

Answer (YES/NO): NO